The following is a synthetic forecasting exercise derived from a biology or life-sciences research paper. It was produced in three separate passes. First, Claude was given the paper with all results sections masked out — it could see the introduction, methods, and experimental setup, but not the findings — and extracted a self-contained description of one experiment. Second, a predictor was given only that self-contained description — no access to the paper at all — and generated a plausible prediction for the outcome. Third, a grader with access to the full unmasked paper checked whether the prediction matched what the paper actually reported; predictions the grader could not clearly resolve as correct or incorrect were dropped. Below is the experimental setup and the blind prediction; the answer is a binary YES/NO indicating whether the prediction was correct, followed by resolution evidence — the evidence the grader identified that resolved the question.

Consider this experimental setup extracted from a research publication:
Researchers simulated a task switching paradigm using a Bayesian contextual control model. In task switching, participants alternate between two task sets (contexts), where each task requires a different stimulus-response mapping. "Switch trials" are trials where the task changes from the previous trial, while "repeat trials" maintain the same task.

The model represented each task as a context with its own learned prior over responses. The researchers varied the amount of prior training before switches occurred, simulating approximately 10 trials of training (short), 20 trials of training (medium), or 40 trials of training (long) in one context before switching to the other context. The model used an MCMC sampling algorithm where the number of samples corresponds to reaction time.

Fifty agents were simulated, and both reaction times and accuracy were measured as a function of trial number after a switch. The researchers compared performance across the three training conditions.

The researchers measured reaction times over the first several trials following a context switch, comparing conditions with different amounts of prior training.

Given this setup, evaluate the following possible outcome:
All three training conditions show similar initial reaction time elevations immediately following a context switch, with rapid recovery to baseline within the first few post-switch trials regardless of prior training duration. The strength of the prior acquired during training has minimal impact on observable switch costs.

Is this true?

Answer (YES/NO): NO